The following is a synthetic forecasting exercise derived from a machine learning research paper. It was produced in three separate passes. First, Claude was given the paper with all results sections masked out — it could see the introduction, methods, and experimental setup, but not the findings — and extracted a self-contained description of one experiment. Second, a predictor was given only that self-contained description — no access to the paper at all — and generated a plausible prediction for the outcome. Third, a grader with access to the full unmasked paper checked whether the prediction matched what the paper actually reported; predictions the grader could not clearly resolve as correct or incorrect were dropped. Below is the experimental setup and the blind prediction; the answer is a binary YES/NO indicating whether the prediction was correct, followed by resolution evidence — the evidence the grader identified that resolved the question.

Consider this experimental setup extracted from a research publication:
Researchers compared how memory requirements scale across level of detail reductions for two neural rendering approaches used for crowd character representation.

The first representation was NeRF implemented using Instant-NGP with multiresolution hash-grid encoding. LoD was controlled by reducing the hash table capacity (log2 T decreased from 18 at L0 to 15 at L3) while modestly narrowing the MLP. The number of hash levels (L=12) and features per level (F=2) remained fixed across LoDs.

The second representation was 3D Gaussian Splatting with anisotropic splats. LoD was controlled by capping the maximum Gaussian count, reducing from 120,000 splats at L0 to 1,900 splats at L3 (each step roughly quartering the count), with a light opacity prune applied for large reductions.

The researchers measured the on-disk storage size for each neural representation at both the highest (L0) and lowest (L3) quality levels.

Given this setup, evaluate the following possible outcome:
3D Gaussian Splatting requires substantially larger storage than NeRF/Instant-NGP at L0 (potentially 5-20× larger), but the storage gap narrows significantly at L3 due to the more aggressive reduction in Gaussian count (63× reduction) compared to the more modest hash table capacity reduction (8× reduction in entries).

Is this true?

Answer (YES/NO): NO